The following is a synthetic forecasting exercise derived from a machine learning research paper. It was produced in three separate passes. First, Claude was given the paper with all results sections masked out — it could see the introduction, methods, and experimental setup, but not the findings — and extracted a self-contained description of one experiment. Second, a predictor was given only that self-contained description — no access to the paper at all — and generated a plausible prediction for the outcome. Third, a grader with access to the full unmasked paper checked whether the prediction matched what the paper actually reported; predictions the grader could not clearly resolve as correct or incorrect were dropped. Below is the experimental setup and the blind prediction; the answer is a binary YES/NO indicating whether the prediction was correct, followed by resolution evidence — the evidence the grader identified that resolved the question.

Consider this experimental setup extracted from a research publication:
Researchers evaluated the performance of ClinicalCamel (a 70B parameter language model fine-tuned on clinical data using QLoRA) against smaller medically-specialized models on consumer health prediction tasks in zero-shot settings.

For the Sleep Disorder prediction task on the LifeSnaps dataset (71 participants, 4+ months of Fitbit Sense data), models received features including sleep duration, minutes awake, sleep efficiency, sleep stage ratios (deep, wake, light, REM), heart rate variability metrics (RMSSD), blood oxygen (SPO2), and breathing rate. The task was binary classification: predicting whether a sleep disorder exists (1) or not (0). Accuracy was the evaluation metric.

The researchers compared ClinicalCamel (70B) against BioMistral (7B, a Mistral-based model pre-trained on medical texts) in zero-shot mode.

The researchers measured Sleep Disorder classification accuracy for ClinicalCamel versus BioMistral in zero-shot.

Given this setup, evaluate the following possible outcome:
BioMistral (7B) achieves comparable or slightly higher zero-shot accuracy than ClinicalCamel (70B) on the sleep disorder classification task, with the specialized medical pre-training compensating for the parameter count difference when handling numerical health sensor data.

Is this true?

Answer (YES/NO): YES